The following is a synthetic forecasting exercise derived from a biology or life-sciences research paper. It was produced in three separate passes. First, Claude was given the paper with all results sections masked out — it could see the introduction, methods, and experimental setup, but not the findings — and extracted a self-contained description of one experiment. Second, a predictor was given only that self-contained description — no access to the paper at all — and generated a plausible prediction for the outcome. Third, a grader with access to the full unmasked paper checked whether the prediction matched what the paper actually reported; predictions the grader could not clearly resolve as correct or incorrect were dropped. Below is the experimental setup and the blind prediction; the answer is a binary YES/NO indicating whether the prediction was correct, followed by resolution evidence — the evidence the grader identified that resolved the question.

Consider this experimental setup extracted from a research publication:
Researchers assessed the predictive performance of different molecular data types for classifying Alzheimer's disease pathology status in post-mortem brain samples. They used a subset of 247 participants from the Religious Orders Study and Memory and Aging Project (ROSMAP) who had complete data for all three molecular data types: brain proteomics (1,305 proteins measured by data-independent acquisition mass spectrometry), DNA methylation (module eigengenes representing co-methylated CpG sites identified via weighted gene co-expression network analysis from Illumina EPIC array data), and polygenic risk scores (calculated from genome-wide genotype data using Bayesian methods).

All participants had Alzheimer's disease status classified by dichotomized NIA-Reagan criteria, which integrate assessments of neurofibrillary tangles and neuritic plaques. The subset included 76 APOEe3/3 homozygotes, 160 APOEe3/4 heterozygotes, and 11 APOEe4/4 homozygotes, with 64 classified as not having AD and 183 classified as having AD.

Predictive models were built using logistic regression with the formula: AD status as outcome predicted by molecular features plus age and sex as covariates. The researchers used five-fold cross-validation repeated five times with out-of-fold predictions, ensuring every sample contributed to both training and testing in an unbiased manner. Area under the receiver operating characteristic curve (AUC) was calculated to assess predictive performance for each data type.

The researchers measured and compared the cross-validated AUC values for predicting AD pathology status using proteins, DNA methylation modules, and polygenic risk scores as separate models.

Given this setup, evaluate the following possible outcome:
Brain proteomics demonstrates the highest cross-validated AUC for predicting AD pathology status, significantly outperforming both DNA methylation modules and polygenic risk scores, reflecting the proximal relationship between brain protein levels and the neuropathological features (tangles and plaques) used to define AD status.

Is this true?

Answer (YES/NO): NO